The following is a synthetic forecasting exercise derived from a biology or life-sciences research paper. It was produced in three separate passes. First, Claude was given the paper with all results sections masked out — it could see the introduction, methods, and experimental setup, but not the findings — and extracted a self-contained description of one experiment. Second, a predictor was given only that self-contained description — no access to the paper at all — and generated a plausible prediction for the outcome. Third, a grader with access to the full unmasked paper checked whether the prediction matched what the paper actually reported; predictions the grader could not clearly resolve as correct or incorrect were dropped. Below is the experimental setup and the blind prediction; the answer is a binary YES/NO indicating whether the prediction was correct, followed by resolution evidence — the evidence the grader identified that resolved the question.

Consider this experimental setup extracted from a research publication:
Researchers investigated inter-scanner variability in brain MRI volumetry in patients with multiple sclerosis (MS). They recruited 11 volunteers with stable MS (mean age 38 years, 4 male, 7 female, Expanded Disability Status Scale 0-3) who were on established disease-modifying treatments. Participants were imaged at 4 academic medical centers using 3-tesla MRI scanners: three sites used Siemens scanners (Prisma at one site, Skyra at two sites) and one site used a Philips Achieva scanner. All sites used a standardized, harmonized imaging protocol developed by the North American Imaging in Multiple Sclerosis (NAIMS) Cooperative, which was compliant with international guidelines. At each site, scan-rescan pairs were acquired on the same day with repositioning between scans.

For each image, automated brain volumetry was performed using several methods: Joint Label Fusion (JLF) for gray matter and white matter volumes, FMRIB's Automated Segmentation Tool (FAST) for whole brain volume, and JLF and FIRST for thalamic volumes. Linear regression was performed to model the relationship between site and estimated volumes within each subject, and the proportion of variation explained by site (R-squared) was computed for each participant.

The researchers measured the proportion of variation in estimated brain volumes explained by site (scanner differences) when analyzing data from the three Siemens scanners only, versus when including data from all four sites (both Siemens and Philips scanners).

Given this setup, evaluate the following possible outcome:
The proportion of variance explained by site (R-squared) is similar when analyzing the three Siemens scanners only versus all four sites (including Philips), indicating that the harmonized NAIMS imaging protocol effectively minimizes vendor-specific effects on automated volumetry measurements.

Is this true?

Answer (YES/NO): NO